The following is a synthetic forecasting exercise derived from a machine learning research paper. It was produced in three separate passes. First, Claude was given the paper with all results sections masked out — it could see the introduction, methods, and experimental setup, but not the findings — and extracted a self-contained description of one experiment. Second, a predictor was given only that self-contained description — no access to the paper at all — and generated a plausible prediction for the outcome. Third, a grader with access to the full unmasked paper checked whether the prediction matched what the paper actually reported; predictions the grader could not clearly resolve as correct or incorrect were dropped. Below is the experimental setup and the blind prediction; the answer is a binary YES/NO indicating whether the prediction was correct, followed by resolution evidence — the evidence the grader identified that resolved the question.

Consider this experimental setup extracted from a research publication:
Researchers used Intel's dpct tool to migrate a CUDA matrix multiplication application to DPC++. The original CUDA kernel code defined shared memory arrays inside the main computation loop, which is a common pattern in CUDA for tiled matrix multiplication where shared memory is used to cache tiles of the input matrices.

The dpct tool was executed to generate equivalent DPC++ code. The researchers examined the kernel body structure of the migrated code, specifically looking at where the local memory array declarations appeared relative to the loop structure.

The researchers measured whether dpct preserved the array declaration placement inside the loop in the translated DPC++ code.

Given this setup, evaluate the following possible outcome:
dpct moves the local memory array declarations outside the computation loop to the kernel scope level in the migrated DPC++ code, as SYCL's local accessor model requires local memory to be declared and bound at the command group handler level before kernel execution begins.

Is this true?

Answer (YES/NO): YES